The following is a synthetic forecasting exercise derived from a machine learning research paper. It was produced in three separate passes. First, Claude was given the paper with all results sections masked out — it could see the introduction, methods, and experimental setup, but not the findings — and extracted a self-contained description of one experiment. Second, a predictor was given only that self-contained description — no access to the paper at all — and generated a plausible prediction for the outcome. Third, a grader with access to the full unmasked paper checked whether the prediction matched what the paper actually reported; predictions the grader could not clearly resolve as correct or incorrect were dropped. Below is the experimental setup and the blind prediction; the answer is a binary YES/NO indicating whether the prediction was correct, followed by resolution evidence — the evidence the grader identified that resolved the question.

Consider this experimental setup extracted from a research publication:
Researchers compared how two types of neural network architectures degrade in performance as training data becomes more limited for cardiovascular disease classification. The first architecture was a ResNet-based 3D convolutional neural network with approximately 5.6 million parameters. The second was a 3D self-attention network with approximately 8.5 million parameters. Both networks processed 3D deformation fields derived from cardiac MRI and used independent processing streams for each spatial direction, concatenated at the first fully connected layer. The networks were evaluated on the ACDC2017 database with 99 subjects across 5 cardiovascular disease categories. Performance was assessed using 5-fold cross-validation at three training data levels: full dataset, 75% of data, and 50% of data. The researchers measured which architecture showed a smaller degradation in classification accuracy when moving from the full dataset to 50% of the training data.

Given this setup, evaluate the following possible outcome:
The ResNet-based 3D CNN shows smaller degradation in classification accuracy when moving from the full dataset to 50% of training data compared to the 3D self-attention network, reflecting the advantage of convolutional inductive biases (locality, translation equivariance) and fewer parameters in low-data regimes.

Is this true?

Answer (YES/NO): NO